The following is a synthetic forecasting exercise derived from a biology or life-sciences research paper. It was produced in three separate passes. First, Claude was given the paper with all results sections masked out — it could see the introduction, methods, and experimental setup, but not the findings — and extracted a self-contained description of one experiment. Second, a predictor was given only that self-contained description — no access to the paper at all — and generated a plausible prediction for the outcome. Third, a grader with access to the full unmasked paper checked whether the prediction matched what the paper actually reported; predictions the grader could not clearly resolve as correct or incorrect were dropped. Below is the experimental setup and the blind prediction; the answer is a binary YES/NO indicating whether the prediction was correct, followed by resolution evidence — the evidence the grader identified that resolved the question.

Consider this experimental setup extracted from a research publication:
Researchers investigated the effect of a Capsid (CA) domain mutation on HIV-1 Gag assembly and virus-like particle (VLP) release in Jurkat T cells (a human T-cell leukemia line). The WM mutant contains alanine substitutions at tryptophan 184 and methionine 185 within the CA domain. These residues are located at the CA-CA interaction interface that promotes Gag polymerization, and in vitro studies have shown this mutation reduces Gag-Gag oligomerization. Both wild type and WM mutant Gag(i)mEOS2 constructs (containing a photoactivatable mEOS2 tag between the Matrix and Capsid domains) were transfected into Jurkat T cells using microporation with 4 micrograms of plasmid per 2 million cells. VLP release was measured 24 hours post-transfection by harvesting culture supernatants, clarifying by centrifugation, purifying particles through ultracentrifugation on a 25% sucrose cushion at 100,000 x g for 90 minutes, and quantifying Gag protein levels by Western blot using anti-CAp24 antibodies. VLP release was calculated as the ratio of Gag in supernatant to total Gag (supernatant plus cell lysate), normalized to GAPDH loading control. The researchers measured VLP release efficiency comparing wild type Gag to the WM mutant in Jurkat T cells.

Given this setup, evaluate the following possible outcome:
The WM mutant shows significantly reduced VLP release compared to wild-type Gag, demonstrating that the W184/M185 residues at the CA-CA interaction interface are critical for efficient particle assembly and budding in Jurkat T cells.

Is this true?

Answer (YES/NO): YES